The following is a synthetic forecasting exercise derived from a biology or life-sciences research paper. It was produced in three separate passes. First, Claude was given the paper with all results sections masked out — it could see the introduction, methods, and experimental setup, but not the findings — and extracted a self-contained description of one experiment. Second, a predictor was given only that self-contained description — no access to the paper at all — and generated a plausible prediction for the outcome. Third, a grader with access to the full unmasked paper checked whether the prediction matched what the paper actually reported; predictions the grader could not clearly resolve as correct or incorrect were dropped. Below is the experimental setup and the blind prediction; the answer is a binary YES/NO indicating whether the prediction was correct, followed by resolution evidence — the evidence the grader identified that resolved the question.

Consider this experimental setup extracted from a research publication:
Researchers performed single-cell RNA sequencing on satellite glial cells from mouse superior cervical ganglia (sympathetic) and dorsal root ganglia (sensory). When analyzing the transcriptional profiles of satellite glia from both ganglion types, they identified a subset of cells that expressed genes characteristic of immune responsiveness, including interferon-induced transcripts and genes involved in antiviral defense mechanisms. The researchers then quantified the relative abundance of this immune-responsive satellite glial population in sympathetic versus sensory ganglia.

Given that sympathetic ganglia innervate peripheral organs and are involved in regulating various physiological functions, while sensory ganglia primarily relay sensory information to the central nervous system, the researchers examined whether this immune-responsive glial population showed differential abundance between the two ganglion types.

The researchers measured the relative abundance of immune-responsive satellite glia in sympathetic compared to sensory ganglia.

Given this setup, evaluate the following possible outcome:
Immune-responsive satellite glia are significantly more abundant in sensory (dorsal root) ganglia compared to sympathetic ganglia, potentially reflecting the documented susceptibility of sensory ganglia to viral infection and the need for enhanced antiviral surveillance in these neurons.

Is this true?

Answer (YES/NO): NO